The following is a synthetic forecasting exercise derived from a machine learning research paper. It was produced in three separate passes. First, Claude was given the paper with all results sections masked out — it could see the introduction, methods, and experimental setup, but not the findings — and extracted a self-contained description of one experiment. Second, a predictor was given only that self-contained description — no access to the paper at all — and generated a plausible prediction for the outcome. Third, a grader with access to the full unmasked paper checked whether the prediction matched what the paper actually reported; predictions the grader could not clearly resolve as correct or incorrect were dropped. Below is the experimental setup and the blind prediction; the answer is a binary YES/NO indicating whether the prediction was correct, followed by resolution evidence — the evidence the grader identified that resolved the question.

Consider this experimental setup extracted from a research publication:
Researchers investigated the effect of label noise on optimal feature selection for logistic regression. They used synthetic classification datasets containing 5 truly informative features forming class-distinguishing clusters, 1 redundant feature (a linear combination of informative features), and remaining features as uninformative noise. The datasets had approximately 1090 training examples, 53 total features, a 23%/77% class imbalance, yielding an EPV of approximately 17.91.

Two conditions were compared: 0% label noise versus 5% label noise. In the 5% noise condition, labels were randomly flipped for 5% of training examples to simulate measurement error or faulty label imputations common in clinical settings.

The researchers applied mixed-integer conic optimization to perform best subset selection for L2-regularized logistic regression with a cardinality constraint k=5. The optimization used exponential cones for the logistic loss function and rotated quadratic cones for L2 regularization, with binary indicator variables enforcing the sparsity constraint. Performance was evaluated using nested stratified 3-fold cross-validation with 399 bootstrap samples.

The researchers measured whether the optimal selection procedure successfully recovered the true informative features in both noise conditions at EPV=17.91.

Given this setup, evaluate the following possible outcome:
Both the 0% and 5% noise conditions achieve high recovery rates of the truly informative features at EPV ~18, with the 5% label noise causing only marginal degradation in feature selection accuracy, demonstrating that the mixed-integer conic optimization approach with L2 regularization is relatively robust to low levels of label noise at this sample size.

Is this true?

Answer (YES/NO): NO